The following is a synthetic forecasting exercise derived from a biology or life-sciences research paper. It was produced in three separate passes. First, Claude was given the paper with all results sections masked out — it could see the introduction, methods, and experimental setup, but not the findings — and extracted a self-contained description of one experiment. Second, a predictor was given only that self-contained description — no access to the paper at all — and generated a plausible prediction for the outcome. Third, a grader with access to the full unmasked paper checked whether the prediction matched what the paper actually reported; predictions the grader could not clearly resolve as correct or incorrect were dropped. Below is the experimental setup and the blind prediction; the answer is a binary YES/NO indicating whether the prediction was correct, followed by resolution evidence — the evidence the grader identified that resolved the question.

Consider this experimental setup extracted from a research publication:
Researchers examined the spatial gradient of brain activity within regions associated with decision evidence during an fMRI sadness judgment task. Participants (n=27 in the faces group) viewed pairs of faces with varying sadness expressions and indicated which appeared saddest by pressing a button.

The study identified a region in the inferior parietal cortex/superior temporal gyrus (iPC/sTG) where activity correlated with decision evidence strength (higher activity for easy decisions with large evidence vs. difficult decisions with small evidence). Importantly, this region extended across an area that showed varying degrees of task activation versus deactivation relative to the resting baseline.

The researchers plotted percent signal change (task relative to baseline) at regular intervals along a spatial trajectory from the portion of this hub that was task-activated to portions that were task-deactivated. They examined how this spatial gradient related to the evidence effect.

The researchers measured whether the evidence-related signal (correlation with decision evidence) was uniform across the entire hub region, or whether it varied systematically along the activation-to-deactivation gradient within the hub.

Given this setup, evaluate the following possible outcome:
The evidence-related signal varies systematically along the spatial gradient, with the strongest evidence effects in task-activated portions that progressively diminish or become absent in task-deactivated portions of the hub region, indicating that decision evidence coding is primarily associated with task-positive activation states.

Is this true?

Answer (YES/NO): NO